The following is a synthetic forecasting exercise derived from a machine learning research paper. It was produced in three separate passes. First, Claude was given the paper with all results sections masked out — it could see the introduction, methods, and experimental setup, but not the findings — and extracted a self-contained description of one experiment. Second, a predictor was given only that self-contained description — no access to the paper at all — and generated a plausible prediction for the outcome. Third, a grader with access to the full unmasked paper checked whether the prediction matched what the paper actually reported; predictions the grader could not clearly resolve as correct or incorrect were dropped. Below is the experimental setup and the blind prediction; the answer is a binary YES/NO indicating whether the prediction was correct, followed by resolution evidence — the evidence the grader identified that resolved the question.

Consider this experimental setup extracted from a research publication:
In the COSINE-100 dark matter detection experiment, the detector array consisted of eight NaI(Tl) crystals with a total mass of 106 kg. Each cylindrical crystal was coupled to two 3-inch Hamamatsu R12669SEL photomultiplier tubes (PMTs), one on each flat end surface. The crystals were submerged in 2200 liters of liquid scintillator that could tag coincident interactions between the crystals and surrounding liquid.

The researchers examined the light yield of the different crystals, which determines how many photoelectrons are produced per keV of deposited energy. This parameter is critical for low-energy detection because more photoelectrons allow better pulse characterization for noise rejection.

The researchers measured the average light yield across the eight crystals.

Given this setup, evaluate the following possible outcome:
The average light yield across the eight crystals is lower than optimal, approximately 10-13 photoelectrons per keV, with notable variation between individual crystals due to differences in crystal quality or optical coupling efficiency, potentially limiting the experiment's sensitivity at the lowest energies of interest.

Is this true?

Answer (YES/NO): NO